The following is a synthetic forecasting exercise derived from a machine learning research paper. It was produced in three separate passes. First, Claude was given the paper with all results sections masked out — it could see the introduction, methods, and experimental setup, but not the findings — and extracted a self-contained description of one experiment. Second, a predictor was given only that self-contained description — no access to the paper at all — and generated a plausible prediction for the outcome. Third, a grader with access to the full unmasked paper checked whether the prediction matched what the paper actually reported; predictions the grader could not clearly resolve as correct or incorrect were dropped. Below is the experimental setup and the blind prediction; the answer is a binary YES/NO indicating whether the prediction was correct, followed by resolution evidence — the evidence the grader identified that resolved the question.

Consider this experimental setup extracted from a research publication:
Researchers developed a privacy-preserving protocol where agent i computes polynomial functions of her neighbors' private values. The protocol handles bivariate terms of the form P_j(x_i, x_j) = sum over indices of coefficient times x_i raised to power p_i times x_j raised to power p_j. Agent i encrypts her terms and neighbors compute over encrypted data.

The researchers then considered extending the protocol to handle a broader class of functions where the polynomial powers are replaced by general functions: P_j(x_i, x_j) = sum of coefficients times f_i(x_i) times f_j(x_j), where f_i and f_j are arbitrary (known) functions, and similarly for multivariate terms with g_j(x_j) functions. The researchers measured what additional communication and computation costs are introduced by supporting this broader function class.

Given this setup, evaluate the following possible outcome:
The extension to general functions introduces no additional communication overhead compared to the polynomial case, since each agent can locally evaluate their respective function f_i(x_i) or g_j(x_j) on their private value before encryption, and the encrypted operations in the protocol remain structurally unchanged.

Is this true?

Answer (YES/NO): YES